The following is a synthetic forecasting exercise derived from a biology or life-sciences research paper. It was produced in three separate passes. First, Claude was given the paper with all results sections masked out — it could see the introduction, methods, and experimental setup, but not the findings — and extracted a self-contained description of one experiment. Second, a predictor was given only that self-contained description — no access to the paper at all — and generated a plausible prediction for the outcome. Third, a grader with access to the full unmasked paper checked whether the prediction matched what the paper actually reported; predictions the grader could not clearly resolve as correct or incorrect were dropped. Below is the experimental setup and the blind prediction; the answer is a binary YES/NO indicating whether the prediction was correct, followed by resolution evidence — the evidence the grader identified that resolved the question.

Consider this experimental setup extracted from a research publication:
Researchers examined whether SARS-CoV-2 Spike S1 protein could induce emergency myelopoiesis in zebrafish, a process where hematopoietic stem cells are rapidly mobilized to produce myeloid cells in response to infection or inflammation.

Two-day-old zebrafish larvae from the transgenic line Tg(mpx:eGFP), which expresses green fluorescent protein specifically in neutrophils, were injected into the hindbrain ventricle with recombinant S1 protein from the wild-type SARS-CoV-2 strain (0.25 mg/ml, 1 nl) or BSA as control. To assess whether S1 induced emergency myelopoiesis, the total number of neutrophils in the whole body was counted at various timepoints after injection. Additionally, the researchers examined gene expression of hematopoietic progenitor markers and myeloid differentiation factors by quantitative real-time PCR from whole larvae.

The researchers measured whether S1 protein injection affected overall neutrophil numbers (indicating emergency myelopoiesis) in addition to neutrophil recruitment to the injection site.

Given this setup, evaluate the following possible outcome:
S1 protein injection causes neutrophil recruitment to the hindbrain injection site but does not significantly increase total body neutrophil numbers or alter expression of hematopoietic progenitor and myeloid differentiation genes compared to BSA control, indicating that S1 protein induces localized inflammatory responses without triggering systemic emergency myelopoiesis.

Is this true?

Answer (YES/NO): NO